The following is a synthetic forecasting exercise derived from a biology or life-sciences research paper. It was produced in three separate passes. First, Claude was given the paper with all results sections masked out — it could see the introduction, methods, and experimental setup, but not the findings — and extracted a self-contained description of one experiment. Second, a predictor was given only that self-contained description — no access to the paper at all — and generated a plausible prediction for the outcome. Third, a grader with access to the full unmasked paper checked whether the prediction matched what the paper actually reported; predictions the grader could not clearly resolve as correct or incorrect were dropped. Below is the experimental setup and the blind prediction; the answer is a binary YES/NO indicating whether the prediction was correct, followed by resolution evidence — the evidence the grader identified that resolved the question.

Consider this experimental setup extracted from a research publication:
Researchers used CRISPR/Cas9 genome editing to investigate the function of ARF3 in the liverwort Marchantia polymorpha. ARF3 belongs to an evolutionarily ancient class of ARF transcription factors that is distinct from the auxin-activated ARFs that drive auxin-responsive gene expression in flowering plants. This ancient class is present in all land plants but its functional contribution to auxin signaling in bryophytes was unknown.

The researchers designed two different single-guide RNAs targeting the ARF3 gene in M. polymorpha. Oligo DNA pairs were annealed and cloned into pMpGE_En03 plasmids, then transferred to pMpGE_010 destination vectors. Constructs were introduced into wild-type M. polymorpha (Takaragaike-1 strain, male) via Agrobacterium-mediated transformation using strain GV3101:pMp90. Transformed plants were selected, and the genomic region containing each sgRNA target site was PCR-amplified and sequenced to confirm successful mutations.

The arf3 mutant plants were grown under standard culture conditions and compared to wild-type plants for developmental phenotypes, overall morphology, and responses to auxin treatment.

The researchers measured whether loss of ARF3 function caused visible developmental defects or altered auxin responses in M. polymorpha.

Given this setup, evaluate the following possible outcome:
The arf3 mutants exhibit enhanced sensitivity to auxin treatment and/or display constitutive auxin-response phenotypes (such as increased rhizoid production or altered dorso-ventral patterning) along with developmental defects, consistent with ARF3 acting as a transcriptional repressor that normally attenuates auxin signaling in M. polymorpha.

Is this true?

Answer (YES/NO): NO